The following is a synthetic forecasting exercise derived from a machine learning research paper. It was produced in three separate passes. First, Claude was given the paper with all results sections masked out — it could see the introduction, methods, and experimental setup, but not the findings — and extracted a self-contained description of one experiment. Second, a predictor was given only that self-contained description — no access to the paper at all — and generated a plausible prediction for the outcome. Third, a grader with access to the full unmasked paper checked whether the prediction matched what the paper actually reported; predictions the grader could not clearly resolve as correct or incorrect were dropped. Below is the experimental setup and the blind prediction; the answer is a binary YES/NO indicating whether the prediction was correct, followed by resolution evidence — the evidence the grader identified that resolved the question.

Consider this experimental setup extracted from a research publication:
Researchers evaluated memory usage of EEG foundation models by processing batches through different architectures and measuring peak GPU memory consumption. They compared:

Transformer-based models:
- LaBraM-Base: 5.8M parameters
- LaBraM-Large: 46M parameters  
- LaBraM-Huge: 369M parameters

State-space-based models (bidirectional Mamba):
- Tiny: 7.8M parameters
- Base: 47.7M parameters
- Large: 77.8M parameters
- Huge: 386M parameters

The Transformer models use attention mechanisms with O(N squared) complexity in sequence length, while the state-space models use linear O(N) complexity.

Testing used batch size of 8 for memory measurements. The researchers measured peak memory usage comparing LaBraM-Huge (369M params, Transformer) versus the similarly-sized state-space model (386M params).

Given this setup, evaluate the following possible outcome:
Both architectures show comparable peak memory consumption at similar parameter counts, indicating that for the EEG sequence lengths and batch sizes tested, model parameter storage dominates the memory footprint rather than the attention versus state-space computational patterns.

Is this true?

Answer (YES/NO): NO